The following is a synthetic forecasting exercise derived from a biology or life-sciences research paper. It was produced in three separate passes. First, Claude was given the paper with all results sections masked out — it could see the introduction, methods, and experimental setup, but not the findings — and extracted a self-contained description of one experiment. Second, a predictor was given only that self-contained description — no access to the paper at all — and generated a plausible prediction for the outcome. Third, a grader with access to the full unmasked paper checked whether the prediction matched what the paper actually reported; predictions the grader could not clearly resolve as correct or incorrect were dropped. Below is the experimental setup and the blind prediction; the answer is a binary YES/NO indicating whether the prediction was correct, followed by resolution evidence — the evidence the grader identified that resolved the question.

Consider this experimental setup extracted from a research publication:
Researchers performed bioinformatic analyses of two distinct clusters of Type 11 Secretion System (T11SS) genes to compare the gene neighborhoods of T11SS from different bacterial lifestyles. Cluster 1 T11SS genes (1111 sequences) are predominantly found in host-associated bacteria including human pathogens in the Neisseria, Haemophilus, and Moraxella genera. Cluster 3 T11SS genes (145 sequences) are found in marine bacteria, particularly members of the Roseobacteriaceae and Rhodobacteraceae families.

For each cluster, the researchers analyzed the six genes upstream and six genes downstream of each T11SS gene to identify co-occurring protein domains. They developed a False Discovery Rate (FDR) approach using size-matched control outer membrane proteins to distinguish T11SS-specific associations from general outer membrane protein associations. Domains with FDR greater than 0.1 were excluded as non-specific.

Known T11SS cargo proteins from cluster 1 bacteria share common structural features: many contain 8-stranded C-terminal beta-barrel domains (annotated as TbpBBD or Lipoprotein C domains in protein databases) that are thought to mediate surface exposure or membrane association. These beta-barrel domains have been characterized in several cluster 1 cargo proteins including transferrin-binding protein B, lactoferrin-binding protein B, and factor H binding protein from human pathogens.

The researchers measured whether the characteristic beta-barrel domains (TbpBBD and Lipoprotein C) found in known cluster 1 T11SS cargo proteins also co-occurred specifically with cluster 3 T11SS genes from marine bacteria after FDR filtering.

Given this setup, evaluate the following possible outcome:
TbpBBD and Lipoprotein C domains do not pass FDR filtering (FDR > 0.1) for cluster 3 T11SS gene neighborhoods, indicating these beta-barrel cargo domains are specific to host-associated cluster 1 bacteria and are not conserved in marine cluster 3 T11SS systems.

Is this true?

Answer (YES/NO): NO